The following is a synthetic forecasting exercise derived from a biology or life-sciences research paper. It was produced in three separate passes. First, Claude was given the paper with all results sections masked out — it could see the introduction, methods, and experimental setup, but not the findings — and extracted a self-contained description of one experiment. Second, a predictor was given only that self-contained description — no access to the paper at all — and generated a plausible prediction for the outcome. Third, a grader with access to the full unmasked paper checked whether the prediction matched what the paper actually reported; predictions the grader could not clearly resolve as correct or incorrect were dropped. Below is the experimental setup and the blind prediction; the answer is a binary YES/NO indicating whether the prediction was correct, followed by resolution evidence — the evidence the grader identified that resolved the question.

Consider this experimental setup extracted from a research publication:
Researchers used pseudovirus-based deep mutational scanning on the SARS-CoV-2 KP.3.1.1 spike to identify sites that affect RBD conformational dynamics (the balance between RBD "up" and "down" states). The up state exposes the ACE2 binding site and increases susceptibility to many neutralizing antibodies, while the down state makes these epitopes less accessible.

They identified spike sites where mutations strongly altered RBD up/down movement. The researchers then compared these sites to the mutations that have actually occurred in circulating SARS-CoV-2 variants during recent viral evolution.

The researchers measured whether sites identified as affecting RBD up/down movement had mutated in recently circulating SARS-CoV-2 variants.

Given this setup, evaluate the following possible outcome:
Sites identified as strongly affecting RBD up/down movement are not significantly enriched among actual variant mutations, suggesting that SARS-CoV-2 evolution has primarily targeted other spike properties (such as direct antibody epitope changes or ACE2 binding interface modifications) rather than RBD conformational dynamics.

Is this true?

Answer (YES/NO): NO